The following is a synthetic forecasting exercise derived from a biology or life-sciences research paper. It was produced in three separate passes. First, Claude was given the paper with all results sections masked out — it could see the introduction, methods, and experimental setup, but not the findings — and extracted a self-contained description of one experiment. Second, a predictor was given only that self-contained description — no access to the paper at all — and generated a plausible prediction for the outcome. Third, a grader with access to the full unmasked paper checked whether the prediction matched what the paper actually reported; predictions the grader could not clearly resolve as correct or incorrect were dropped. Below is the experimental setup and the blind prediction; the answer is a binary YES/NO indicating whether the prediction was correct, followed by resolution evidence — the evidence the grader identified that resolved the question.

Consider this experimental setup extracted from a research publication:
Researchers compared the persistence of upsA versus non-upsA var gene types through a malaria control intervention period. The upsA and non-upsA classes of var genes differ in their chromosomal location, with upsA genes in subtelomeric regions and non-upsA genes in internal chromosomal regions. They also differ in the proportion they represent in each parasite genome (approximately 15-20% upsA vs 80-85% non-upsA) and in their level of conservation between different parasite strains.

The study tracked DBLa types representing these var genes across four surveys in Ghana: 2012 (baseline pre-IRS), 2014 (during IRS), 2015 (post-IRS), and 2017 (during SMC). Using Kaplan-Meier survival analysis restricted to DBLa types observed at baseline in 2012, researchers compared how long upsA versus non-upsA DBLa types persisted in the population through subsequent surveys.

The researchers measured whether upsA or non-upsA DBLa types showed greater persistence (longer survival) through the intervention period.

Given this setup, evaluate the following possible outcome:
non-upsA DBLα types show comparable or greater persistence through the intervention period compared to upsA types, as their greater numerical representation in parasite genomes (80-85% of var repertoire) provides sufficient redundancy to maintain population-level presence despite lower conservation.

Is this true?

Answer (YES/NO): NO